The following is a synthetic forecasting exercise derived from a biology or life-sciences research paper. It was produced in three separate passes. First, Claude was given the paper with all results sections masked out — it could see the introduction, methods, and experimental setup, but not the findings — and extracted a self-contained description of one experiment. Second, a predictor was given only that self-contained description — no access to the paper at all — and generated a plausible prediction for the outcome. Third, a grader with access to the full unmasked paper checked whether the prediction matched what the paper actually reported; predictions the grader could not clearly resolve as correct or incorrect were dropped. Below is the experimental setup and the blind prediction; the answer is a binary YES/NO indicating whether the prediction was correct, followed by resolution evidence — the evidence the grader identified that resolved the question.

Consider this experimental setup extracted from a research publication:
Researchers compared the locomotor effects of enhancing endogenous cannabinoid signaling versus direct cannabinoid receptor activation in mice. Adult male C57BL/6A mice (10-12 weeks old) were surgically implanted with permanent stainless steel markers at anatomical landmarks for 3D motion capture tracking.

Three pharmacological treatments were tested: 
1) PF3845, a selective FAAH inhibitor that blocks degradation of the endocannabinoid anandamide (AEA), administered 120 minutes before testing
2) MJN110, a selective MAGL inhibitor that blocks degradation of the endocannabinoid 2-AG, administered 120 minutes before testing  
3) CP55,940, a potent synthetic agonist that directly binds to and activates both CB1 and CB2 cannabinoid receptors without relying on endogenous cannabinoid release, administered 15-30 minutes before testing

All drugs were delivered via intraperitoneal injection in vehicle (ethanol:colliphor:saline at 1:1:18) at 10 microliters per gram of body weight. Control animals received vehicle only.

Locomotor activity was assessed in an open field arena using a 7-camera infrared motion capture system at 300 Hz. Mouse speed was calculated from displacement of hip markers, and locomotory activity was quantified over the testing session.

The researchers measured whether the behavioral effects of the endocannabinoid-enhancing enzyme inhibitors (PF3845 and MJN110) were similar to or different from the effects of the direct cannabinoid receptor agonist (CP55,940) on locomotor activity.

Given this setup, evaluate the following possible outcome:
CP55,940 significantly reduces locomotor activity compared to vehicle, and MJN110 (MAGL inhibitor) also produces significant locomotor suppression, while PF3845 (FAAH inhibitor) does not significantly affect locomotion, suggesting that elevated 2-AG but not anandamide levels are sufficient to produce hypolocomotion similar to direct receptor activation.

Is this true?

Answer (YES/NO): NO